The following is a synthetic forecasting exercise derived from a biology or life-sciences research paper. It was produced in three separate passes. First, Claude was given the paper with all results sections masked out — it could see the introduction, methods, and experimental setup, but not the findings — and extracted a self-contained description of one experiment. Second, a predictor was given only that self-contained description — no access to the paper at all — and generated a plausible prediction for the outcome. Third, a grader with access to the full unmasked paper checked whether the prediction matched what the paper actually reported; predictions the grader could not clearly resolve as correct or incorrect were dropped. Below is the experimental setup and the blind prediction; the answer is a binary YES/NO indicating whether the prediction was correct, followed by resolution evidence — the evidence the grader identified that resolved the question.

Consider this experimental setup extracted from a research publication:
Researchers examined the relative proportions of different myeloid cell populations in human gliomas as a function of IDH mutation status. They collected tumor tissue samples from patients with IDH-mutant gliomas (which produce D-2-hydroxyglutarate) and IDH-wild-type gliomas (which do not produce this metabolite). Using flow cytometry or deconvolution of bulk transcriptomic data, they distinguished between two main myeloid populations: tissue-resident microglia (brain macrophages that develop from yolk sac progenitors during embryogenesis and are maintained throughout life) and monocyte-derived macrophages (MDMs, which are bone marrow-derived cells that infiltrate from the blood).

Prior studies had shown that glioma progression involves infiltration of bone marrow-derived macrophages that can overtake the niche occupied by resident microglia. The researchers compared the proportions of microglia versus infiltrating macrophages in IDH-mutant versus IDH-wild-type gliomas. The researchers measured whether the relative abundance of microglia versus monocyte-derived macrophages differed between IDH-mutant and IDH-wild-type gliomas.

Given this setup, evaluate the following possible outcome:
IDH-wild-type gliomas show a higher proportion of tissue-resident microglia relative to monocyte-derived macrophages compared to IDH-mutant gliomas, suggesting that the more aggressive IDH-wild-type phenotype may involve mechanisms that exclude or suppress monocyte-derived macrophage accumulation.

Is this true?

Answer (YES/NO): NO